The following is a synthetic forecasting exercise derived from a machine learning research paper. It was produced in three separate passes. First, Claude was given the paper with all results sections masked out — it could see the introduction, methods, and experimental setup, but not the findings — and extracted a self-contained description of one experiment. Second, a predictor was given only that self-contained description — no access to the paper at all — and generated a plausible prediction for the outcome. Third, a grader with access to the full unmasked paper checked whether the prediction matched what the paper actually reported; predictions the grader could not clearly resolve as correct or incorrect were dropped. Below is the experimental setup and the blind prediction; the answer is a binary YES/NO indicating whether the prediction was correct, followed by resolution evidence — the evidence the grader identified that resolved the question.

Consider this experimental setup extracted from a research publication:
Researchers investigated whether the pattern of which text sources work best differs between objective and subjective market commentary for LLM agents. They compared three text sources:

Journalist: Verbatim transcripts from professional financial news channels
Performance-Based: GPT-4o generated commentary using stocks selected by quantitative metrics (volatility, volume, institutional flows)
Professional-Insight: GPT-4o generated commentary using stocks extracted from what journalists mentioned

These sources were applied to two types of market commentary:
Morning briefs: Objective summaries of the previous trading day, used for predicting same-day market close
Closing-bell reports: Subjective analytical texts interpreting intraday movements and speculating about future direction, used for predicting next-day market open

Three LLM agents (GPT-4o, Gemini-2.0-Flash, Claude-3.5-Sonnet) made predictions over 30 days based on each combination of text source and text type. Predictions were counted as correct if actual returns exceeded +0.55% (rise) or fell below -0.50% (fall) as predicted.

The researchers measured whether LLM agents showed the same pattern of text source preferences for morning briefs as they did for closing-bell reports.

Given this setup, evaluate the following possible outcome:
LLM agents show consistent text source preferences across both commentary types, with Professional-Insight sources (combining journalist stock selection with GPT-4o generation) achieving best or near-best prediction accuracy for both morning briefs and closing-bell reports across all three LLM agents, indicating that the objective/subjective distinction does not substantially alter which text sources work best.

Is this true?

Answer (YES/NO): NO